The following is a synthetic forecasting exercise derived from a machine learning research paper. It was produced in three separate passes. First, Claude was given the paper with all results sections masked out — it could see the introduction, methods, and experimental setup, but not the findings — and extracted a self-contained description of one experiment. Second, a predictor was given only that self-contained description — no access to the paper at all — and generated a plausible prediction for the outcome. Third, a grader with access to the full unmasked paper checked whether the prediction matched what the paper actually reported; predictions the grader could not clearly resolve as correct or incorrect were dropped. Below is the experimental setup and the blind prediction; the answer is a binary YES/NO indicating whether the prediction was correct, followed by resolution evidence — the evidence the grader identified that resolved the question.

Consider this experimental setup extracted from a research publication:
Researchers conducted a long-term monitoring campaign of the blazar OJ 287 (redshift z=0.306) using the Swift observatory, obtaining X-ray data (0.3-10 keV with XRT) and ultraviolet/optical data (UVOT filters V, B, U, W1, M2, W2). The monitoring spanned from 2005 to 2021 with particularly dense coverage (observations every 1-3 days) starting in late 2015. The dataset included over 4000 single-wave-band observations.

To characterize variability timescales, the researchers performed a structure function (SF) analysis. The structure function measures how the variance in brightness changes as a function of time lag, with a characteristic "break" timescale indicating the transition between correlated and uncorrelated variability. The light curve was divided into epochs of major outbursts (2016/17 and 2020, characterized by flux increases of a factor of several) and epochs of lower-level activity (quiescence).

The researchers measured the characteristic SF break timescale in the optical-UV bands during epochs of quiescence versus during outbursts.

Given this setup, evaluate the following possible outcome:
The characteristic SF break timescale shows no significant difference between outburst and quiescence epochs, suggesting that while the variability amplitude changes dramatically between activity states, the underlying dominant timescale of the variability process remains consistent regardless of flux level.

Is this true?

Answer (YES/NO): NO